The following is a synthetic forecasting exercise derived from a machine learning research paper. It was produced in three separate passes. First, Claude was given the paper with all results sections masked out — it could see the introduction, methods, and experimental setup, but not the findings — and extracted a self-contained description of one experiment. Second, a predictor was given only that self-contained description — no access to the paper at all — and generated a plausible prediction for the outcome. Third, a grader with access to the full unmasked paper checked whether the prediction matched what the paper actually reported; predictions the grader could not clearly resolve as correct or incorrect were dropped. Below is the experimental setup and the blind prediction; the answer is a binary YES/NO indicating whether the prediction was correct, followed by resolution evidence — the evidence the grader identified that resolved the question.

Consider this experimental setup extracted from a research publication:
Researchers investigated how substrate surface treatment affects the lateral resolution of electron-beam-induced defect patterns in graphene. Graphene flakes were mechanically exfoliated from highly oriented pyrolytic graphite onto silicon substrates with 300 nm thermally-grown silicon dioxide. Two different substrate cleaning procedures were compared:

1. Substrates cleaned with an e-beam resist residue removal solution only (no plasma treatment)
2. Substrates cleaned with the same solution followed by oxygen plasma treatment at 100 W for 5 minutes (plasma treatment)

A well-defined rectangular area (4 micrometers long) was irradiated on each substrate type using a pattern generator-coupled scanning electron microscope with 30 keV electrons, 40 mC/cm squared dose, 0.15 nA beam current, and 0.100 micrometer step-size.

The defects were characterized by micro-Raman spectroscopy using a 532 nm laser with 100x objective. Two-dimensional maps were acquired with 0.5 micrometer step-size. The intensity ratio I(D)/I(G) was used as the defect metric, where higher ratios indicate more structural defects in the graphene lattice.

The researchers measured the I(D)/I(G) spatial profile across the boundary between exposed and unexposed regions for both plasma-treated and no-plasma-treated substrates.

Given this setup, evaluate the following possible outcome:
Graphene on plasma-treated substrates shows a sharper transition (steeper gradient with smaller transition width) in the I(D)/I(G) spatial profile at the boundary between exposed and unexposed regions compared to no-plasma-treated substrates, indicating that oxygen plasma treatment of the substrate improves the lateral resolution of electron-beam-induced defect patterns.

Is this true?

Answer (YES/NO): YES